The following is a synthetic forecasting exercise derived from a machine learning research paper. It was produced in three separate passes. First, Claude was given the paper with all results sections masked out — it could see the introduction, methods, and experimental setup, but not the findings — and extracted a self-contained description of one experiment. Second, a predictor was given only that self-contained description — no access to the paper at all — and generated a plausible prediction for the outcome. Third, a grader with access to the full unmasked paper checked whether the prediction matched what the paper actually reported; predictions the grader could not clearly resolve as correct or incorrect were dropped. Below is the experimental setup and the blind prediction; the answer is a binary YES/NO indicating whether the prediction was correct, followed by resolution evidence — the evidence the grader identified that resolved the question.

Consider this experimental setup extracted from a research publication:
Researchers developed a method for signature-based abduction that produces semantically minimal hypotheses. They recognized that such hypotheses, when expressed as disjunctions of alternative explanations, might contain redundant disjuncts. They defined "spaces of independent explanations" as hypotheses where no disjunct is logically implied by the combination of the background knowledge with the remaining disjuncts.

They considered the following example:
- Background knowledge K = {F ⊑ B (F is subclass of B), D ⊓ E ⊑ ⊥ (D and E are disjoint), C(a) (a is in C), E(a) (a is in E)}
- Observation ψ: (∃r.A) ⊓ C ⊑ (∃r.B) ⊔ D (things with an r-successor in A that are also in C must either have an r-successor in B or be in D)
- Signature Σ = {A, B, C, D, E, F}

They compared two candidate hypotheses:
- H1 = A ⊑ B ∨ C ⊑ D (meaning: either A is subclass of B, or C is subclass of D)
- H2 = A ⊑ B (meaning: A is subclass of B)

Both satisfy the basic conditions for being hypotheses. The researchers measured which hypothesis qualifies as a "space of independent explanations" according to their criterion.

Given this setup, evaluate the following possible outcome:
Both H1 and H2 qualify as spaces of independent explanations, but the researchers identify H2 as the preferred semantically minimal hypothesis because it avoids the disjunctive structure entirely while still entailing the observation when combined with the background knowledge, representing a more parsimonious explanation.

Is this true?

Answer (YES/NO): NO